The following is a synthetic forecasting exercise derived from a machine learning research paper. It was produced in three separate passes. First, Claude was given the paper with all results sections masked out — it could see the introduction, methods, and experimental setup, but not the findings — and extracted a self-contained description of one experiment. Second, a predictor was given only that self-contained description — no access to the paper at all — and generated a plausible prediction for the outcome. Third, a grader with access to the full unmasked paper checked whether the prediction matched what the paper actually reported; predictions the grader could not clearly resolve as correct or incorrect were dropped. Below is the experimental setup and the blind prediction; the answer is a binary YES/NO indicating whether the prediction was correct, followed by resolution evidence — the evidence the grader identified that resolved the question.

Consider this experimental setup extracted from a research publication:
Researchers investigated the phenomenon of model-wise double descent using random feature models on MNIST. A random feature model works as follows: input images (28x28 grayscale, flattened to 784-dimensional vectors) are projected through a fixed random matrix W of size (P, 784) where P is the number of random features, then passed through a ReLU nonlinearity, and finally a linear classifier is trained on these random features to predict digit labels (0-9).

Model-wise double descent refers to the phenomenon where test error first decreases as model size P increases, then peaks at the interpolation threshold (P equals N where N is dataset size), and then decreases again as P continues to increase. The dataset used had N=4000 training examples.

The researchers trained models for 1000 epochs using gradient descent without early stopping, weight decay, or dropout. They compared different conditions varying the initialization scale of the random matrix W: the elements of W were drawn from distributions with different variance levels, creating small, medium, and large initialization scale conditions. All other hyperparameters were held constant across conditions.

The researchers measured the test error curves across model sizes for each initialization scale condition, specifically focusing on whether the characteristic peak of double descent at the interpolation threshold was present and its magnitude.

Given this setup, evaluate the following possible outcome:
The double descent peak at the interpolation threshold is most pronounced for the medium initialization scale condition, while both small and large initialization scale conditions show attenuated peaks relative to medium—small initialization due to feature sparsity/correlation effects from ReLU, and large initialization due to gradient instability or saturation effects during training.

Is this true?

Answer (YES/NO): NO